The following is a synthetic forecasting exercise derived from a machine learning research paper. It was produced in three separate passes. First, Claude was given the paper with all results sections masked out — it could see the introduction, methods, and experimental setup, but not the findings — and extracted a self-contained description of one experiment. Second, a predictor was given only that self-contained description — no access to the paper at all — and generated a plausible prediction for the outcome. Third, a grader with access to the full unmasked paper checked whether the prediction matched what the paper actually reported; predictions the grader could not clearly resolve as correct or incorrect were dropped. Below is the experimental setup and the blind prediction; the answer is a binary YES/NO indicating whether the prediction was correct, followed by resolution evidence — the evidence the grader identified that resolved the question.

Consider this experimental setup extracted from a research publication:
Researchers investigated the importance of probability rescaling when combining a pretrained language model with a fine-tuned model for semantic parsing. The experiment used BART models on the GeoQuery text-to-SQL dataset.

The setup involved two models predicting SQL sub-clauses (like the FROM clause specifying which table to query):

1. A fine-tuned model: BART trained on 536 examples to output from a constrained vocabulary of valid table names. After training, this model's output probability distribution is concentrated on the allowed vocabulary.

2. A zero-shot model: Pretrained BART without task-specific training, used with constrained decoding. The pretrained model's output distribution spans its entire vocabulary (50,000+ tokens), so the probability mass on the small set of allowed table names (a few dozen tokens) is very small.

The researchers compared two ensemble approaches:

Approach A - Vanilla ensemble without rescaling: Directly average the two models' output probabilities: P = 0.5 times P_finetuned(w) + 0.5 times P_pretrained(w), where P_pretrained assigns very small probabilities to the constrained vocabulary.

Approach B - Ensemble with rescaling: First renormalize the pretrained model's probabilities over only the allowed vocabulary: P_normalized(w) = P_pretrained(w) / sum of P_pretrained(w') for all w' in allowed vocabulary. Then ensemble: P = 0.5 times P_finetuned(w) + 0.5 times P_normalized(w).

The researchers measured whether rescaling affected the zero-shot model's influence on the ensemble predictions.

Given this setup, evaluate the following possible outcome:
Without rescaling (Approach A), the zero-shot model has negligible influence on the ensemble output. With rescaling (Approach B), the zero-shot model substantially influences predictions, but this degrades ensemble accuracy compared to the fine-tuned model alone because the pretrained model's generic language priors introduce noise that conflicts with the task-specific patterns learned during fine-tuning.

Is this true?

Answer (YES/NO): NO